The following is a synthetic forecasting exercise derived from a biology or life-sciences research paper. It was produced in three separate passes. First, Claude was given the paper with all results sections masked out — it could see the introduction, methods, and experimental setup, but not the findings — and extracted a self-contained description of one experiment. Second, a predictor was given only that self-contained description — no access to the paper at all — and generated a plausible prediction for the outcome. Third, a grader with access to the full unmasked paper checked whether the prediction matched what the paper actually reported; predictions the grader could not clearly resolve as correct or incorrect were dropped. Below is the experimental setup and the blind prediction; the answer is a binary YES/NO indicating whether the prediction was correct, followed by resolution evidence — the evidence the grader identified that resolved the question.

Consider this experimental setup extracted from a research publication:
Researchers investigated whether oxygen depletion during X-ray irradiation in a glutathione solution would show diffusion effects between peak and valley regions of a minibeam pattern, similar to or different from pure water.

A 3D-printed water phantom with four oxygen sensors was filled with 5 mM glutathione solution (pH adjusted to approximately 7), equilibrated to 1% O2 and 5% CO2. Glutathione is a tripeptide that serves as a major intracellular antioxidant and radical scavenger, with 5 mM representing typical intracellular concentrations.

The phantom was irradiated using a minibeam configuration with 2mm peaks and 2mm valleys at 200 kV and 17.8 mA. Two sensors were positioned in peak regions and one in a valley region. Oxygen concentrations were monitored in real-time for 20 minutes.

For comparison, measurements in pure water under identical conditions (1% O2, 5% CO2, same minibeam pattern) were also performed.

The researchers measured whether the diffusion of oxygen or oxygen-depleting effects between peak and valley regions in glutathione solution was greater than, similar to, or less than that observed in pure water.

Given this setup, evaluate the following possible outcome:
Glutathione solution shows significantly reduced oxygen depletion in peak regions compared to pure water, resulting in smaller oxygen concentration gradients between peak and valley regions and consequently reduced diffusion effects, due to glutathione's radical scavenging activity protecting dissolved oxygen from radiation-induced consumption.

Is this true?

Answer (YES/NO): NO